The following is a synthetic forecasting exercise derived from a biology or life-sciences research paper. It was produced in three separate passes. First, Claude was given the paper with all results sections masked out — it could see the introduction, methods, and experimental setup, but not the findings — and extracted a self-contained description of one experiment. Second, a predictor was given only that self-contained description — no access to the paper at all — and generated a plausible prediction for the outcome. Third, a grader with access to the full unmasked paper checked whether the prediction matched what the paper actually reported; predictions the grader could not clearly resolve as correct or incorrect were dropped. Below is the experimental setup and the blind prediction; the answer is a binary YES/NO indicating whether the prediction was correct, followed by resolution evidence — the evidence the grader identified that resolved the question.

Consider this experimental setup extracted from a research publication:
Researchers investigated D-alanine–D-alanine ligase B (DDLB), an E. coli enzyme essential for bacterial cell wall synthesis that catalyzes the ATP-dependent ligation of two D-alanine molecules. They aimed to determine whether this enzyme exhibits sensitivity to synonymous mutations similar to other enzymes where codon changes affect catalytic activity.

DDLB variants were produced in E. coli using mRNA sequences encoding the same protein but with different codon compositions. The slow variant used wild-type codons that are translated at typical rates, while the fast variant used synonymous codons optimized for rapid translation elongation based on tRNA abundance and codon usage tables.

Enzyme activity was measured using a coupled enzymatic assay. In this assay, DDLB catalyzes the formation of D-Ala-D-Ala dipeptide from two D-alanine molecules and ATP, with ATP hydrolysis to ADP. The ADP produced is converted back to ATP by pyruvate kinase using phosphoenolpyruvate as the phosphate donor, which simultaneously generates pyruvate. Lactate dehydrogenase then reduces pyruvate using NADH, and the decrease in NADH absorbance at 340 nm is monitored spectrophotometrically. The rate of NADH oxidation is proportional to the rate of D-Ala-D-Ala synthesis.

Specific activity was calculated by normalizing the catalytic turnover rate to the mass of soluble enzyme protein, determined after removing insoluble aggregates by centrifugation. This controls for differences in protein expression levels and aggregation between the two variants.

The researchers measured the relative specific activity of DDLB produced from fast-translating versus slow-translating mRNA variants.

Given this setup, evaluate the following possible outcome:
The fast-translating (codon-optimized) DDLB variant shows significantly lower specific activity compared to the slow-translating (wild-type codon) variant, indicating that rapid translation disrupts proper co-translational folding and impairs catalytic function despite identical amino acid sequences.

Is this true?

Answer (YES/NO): NO